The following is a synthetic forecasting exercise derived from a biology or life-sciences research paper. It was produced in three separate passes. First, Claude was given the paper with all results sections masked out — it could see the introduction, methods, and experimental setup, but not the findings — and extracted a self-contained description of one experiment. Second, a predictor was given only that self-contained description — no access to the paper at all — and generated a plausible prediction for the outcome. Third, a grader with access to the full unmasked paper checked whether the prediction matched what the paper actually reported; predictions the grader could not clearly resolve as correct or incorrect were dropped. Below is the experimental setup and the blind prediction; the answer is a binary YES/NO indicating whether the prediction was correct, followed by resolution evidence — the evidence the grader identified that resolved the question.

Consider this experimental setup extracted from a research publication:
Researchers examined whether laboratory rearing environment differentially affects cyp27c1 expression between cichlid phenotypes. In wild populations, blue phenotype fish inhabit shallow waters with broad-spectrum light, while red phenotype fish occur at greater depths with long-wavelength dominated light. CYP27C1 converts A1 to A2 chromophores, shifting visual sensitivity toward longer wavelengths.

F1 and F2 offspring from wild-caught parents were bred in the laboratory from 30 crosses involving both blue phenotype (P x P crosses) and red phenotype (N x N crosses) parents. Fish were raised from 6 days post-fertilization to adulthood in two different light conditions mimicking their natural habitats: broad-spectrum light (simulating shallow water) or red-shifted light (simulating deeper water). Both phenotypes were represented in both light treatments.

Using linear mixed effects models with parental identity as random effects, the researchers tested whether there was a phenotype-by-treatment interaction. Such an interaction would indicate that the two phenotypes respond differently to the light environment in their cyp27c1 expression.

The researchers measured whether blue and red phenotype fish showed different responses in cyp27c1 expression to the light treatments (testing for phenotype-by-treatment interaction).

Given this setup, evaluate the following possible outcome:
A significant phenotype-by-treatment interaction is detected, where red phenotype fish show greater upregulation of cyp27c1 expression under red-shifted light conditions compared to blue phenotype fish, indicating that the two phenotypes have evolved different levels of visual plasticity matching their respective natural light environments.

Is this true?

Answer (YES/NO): NO